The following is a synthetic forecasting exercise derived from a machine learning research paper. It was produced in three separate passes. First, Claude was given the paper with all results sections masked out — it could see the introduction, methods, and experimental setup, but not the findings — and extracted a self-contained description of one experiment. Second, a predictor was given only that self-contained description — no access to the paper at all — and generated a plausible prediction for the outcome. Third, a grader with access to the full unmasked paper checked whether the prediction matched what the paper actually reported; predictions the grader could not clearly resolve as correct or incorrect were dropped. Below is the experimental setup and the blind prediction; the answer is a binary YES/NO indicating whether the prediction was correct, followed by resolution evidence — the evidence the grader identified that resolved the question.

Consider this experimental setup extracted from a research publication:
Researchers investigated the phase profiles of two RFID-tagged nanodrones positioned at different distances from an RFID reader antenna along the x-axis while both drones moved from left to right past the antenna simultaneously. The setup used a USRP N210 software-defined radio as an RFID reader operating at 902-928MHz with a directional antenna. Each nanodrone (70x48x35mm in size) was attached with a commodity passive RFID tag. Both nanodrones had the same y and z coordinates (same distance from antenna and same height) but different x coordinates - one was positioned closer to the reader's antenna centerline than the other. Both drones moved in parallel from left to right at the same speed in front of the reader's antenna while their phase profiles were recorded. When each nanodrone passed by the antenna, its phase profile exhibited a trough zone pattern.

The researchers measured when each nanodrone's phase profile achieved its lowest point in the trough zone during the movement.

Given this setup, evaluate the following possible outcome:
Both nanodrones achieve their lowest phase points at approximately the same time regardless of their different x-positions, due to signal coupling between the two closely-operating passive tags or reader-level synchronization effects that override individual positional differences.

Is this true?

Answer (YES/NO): NO